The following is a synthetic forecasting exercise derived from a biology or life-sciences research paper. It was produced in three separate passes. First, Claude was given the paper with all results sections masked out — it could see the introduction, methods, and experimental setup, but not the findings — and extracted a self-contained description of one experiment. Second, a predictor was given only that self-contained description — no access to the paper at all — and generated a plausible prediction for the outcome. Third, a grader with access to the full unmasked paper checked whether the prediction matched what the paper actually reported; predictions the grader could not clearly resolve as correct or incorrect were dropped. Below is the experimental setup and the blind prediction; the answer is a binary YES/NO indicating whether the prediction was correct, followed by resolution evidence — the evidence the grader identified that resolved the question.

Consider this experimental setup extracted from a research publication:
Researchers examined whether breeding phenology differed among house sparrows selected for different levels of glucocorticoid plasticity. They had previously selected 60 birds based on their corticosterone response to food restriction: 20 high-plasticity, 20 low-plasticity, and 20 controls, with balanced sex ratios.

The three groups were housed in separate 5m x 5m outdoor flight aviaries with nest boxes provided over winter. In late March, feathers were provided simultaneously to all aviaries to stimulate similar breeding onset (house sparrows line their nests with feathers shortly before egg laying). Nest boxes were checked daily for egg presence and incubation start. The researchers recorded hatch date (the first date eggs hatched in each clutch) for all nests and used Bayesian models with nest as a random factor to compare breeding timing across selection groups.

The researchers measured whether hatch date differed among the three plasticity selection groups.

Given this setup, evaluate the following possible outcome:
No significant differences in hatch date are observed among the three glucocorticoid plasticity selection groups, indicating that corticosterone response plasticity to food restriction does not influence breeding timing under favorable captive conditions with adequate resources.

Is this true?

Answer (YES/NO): NO